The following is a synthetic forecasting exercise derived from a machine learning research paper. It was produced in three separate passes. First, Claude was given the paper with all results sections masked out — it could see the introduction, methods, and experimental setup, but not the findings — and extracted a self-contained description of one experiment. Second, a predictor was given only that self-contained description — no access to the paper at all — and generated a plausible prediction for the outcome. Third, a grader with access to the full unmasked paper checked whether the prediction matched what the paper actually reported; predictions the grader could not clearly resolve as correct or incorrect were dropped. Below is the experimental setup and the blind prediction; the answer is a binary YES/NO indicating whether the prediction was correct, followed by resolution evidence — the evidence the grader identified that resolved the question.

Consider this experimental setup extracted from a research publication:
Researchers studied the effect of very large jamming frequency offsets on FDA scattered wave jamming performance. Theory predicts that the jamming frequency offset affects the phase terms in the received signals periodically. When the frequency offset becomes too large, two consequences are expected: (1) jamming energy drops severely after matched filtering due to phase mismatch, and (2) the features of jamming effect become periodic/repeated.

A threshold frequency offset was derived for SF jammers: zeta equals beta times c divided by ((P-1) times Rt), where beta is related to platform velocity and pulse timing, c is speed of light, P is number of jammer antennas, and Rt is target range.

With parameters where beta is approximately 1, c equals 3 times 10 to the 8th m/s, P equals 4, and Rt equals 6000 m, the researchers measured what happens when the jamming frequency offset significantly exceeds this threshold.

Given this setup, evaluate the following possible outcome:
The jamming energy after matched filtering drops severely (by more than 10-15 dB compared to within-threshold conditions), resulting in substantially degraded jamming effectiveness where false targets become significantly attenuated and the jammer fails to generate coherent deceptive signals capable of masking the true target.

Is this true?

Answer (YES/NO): NO